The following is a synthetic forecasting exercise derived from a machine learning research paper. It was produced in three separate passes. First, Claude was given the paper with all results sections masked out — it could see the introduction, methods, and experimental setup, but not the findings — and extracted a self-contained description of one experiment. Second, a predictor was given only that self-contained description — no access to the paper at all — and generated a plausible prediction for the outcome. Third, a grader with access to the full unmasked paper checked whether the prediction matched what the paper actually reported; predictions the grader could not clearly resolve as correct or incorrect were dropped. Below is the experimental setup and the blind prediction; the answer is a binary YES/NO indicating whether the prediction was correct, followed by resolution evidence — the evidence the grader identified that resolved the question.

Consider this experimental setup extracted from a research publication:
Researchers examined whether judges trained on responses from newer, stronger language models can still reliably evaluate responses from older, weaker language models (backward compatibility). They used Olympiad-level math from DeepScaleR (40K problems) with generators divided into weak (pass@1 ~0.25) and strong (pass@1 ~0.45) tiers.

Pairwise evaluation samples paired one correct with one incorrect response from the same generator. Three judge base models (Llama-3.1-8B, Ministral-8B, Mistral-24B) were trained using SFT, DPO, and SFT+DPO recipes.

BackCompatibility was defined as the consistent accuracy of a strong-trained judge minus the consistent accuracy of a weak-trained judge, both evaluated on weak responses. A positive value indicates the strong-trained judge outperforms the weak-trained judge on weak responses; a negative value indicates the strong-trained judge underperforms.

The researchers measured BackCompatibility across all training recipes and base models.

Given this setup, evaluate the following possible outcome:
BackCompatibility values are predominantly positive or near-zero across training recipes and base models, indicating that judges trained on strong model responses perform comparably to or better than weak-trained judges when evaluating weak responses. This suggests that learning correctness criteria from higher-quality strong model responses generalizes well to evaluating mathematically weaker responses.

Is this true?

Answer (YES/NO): YES